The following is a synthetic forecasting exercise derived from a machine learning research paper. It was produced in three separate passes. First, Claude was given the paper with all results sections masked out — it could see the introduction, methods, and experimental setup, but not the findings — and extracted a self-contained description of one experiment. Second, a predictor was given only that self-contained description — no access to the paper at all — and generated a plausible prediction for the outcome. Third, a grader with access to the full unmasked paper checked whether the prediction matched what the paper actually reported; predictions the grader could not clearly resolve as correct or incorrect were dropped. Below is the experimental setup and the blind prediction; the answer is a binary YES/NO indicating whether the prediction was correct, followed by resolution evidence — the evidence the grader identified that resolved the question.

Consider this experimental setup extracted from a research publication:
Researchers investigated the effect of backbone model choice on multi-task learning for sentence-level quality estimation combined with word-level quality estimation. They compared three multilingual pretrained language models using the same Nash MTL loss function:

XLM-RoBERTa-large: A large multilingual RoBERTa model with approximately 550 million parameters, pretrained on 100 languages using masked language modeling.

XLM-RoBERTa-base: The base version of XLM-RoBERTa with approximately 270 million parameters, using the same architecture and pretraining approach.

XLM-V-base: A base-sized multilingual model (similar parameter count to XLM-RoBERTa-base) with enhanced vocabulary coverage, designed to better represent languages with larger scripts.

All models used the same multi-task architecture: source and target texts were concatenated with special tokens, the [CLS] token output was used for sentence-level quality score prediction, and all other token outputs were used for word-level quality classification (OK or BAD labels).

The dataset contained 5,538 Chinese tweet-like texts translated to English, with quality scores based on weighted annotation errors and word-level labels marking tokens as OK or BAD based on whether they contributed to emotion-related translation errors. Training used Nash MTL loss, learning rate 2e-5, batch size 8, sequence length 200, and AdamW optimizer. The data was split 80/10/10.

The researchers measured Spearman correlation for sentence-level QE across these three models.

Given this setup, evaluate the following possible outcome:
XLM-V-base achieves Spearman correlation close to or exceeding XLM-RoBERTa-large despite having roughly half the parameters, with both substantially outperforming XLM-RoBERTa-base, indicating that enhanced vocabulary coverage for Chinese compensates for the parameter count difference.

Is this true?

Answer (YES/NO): YES